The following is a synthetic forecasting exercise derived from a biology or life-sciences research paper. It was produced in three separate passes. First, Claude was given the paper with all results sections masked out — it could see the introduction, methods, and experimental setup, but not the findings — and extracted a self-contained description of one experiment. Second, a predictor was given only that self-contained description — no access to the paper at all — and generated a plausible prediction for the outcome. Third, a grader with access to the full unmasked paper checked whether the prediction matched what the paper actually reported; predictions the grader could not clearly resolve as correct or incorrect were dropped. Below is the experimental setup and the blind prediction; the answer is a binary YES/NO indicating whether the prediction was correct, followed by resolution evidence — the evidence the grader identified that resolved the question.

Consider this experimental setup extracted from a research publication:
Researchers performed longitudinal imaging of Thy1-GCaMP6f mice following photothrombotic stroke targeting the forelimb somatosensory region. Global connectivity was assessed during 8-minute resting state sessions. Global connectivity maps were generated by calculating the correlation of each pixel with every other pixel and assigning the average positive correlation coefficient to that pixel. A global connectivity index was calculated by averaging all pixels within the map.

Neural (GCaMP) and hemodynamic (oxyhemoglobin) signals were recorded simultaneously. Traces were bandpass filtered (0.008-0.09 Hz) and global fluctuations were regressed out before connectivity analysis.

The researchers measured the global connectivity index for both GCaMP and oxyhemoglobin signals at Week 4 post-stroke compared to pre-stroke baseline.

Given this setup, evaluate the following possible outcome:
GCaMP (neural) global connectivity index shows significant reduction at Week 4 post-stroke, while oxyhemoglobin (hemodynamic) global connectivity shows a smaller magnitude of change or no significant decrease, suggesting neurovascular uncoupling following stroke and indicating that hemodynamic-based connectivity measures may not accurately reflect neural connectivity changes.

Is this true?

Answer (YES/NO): NO